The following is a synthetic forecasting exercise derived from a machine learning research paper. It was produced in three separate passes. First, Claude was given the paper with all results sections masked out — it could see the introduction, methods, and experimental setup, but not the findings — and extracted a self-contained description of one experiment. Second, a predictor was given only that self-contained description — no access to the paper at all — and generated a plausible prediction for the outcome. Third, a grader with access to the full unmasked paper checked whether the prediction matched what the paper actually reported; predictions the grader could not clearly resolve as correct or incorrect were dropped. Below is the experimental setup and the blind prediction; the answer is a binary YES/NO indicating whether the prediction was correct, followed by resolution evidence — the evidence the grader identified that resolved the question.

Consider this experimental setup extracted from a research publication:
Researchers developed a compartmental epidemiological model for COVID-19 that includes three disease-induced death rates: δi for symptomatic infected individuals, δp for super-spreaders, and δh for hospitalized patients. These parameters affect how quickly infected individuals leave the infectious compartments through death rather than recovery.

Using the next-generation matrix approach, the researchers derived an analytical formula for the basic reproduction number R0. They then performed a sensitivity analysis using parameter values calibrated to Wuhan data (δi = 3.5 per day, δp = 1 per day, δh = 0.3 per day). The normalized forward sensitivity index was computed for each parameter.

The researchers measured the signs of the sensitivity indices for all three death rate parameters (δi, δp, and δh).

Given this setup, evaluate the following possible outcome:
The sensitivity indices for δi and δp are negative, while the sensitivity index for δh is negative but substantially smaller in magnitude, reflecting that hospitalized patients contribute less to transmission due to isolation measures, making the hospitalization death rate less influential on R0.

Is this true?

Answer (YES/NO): NO